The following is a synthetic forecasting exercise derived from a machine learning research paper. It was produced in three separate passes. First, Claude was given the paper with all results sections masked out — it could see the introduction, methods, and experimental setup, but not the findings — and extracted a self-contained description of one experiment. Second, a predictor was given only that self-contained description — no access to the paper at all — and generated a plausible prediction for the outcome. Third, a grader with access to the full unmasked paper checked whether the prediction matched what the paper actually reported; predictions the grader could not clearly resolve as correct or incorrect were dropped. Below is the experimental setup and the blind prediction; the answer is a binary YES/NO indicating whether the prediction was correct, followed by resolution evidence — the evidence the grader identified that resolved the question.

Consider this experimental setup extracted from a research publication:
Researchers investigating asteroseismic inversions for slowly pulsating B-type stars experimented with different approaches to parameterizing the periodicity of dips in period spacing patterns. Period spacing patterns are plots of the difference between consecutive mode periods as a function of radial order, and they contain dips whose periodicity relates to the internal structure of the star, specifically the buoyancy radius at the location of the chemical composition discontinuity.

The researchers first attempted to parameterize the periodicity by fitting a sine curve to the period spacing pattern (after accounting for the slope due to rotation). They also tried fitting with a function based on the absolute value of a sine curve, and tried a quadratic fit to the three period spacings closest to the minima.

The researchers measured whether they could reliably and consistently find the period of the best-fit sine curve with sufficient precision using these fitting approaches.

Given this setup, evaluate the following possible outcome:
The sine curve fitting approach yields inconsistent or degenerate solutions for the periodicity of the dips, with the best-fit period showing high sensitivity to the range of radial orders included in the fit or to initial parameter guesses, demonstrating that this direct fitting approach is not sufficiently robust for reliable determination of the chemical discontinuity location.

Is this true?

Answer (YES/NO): YES